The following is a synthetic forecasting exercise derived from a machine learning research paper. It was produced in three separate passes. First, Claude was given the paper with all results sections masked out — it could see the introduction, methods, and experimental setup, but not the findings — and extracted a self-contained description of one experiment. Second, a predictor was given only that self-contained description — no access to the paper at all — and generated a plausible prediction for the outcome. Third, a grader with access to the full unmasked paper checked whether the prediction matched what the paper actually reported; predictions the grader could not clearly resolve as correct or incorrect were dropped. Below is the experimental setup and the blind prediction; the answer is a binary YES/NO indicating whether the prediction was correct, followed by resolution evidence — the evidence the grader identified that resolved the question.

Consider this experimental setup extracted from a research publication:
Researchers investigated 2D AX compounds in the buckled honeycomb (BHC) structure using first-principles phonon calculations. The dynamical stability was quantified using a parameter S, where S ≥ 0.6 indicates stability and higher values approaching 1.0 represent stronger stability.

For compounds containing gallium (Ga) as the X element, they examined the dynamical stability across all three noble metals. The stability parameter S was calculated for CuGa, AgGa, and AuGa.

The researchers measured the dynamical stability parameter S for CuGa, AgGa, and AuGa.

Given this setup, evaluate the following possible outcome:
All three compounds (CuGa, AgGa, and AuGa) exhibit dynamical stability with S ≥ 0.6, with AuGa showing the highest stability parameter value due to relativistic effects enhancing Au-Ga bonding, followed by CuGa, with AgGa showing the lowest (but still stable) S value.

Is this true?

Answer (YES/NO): YES